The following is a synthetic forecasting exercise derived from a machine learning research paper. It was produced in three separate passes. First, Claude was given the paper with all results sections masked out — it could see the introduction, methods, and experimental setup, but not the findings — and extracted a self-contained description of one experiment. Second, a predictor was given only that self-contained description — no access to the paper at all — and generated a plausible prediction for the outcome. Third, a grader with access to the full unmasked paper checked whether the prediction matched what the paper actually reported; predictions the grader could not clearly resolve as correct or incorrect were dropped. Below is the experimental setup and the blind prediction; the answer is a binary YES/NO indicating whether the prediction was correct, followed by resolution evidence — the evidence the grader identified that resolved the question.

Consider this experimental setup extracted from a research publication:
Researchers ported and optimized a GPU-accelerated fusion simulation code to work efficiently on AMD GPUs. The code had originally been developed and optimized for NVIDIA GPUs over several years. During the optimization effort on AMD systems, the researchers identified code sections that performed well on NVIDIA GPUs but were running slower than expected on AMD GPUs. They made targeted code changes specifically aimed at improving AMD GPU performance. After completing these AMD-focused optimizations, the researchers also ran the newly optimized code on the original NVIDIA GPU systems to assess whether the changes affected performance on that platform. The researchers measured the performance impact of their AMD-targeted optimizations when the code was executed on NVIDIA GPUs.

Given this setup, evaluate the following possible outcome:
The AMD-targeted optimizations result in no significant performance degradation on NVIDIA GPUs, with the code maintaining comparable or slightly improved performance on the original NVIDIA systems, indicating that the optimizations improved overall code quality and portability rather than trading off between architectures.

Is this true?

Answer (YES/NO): YES